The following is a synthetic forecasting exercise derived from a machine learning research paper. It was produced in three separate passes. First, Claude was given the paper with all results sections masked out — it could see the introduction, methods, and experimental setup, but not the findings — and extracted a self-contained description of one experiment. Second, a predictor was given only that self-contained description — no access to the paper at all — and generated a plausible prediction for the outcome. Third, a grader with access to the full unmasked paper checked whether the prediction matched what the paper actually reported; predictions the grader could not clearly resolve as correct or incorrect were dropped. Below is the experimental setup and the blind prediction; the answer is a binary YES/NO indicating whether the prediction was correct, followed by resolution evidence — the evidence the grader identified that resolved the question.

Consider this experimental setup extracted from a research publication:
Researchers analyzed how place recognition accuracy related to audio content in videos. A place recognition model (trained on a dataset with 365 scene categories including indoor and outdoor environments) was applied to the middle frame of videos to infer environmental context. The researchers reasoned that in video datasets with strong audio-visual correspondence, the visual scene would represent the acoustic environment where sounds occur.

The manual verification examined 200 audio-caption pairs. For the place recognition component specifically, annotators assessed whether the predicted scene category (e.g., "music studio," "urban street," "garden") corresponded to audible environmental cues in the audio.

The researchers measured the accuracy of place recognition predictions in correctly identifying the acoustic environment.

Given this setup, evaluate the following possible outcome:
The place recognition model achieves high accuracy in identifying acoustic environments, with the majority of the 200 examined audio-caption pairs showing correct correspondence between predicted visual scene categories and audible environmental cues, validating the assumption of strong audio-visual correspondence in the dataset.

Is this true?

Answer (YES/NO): NO